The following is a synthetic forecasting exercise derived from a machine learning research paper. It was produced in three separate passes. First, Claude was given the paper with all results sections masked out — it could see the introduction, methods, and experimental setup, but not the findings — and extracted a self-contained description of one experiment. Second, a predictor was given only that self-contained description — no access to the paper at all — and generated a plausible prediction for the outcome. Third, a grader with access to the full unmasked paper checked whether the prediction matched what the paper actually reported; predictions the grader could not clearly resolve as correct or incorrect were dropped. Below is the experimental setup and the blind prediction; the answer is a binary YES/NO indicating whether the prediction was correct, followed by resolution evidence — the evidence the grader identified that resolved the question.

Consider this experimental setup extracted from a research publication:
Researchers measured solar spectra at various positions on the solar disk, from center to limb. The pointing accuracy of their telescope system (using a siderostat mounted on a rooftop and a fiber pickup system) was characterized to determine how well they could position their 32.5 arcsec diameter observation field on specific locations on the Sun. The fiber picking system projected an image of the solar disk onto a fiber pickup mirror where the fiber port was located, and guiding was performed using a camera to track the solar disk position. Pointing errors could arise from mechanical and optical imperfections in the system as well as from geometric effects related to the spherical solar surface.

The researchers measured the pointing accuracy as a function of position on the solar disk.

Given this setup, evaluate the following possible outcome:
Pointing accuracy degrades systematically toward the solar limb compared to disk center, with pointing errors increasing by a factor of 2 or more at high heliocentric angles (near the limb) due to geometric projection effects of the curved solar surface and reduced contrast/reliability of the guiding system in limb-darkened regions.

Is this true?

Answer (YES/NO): YES